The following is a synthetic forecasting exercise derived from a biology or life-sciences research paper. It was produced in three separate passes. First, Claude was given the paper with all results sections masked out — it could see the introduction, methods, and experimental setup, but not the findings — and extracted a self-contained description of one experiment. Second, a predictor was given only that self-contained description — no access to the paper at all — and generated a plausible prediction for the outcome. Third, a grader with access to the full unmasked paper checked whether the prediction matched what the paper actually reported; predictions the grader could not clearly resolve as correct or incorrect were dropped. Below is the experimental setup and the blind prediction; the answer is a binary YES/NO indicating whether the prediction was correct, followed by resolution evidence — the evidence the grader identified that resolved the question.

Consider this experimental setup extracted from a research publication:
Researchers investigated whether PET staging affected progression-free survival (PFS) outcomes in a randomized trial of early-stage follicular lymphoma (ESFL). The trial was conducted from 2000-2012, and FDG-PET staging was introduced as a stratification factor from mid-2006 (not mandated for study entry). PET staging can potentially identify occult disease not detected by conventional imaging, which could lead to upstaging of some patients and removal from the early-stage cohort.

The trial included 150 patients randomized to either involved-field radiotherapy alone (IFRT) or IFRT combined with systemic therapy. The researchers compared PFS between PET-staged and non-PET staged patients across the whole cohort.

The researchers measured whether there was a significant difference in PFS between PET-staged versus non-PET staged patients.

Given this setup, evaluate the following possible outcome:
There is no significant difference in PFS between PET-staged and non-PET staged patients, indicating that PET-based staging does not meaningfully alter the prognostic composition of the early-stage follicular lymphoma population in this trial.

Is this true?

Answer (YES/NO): YES